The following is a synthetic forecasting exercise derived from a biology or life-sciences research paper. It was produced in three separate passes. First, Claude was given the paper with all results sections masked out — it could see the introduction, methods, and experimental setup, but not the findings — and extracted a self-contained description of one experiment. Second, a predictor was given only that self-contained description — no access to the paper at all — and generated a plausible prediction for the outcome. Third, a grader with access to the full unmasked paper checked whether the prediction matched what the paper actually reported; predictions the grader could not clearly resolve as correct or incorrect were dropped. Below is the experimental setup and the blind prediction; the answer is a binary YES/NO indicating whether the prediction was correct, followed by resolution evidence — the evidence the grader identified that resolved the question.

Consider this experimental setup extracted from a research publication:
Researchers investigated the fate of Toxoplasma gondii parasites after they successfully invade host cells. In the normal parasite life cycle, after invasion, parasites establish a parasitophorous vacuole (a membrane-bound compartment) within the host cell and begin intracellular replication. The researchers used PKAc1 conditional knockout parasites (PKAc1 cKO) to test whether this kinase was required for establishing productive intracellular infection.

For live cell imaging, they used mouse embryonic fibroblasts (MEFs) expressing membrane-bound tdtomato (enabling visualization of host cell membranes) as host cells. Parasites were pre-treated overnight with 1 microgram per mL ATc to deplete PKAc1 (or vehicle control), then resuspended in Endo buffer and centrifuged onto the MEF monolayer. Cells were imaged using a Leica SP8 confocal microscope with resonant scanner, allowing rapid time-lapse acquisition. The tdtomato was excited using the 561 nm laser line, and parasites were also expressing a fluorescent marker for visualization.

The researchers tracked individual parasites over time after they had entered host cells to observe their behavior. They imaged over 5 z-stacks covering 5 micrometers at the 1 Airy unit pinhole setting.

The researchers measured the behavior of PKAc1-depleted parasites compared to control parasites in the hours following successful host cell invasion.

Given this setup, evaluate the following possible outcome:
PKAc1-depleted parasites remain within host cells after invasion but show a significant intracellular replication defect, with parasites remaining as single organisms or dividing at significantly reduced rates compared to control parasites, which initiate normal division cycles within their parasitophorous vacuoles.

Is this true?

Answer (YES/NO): NO